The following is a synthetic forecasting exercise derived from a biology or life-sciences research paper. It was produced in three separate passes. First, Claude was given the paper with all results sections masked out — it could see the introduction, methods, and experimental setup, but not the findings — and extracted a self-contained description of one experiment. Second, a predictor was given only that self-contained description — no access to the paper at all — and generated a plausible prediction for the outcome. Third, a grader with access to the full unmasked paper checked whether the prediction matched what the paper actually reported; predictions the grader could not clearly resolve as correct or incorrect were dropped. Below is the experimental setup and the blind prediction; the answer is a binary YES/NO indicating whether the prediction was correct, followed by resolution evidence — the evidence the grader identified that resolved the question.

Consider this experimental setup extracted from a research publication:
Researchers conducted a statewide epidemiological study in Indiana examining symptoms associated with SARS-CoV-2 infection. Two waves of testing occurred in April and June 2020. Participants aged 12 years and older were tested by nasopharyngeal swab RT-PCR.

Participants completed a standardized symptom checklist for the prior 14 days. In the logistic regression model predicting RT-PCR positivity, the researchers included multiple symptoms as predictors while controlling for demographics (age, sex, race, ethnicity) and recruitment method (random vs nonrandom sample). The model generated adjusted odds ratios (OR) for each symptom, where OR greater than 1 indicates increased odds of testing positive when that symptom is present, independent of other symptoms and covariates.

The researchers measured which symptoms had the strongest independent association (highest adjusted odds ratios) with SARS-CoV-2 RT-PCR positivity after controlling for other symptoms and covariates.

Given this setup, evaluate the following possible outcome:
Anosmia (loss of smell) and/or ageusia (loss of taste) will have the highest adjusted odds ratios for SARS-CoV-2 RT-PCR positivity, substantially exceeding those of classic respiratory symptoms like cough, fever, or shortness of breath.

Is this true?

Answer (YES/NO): NO